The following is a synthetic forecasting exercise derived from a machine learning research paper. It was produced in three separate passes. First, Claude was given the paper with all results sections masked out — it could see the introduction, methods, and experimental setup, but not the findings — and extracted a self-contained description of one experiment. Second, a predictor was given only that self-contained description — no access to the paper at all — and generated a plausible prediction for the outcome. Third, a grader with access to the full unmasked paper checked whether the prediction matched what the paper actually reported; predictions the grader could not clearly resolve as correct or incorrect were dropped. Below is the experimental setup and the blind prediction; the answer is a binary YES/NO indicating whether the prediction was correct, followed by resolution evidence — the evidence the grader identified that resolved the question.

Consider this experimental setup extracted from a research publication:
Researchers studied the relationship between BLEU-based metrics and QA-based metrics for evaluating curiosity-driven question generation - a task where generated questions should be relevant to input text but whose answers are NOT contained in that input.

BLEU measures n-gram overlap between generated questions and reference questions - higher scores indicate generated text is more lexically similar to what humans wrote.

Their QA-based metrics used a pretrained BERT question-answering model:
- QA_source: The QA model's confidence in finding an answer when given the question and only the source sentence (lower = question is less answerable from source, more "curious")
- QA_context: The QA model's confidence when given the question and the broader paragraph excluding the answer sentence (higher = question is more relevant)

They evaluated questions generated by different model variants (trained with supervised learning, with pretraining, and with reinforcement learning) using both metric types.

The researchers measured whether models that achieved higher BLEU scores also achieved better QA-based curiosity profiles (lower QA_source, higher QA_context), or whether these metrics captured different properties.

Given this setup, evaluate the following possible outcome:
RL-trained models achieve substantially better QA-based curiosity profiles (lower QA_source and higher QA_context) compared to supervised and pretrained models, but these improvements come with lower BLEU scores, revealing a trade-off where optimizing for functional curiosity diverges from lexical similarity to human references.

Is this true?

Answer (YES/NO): NO